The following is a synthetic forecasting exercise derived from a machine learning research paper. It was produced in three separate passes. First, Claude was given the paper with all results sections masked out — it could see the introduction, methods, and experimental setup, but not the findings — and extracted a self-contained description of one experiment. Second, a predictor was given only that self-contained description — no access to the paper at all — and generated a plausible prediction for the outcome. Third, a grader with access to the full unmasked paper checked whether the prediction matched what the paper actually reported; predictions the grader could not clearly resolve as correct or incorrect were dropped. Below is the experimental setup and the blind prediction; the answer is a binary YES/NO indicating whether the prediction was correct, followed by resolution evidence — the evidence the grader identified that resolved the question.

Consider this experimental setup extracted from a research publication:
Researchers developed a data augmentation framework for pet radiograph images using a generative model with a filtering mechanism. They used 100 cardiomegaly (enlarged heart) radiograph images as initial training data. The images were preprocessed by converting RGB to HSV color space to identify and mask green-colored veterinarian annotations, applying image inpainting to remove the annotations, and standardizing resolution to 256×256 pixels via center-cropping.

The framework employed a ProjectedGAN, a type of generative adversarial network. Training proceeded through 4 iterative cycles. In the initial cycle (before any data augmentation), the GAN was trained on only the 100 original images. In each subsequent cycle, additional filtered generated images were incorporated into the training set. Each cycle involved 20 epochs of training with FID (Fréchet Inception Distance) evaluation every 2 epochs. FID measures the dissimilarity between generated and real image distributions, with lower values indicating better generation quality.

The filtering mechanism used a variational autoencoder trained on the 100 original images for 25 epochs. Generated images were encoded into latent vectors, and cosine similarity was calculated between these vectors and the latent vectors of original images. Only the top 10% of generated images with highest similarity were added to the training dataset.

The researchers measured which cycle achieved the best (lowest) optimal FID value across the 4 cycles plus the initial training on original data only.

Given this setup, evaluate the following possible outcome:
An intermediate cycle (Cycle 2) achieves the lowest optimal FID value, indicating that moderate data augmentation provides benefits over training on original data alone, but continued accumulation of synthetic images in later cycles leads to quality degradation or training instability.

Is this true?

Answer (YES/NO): NO